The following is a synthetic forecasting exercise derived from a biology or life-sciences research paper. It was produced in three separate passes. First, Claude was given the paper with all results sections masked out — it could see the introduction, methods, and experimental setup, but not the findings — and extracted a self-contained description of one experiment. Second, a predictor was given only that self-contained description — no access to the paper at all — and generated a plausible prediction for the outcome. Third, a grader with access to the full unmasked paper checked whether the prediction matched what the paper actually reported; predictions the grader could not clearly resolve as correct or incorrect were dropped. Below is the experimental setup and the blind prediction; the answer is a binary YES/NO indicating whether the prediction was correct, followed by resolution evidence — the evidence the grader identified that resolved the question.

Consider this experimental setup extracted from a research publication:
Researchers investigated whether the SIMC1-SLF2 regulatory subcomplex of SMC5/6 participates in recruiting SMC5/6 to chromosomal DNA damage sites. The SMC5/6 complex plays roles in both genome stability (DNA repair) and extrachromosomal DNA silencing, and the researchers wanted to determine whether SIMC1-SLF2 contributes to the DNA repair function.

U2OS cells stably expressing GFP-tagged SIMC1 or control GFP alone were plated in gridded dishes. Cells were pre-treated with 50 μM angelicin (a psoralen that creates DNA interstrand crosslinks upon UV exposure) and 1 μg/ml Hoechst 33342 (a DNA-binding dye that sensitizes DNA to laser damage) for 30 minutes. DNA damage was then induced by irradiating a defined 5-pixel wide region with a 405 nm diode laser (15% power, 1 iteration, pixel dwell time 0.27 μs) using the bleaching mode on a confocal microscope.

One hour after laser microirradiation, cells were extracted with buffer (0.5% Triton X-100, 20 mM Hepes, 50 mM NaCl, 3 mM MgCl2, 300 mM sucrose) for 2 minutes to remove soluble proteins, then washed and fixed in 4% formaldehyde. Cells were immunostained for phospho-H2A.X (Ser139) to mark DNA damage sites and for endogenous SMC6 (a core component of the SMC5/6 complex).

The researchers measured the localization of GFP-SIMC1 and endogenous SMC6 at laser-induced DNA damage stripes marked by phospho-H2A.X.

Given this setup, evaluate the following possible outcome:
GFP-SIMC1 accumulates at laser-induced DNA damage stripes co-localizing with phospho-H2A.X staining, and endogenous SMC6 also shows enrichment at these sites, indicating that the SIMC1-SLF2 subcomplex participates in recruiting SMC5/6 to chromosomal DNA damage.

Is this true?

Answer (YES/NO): NO